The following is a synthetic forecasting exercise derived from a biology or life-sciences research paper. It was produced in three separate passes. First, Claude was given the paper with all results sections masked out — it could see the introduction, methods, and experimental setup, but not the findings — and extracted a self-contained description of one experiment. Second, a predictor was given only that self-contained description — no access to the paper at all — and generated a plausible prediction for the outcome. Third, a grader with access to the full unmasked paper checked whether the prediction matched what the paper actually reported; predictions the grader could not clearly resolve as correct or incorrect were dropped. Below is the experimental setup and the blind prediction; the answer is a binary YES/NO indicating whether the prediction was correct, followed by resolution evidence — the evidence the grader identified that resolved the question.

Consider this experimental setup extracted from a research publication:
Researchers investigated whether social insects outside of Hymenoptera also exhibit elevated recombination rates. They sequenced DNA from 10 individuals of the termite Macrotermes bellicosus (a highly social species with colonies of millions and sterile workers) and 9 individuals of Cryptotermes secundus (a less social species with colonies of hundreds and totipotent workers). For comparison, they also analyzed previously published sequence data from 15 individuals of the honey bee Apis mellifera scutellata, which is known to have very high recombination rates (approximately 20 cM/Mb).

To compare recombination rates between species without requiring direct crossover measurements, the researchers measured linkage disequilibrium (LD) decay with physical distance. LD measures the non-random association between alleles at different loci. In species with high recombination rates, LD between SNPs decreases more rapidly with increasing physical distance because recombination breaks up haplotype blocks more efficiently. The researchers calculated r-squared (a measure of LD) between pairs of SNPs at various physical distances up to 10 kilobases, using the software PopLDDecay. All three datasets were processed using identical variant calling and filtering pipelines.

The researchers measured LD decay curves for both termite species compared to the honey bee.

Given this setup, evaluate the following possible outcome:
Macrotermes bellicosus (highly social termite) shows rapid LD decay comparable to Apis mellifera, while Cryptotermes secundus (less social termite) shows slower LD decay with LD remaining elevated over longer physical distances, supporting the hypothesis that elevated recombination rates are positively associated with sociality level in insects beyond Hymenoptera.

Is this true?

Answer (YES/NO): NO